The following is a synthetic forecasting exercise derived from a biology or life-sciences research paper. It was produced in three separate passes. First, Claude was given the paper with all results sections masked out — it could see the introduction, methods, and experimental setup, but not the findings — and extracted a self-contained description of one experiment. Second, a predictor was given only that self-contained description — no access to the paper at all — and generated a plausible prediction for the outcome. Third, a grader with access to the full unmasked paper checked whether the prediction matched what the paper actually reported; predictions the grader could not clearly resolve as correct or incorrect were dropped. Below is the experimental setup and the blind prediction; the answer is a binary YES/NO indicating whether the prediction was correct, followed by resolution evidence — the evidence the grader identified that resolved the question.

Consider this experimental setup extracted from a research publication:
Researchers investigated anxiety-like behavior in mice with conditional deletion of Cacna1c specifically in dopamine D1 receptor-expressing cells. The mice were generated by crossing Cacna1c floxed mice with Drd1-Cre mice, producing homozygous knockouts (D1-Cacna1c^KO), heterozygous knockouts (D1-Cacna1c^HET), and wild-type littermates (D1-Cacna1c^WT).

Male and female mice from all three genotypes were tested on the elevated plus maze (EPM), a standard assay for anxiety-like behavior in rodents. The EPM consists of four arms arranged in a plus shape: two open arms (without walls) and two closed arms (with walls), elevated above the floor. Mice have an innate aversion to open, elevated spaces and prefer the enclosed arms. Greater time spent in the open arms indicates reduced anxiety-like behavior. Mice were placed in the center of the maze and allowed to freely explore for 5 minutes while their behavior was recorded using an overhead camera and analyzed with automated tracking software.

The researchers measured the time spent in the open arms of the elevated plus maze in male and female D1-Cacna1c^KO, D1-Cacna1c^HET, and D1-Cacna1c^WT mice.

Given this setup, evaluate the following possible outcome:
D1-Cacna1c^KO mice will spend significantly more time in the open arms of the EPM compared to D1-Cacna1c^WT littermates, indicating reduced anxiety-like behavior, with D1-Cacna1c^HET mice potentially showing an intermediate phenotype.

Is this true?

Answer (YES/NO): NO